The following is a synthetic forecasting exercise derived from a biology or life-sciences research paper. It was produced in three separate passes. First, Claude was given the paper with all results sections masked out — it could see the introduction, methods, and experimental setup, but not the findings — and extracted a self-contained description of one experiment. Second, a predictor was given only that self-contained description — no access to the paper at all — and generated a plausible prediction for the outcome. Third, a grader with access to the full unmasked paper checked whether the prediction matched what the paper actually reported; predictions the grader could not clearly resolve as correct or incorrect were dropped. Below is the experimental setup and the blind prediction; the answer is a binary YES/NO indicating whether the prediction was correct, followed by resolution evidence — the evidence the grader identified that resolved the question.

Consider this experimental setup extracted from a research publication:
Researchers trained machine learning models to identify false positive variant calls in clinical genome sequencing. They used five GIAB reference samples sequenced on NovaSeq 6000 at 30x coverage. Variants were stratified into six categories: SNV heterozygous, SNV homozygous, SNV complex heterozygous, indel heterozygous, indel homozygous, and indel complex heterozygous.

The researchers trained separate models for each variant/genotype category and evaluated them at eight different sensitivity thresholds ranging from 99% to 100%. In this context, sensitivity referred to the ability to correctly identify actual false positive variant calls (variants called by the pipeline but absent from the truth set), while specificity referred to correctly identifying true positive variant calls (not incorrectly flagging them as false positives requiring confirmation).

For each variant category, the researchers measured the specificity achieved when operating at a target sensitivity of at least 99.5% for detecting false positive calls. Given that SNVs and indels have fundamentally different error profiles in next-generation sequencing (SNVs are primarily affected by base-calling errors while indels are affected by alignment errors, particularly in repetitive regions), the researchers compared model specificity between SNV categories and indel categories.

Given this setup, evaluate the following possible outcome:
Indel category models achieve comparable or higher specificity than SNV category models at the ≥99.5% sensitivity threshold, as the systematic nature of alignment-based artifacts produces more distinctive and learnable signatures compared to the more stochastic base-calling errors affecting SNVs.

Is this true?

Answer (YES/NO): NO